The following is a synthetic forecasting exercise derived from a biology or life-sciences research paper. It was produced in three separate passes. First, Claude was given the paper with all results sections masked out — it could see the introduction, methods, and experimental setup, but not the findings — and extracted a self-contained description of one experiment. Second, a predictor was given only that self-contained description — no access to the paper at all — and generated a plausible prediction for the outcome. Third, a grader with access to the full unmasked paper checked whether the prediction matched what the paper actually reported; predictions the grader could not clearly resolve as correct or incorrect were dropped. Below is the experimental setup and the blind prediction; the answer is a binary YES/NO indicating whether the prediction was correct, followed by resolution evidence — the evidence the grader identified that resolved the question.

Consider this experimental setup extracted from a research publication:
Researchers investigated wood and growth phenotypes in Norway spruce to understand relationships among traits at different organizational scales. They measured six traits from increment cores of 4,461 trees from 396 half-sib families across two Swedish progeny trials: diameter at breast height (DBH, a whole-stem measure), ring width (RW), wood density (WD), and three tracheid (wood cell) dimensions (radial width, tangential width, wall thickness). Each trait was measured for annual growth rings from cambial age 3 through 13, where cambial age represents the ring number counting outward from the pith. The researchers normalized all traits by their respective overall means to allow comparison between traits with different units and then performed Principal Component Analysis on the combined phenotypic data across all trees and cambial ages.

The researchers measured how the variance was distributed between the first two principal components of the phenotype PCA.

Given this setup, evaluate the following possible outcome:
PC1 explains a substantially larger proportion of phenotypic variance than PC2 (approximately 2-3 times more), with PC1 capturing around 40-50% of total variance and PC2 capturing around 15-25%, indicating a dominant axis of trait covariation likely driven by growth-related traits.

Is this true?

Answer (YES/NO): NO